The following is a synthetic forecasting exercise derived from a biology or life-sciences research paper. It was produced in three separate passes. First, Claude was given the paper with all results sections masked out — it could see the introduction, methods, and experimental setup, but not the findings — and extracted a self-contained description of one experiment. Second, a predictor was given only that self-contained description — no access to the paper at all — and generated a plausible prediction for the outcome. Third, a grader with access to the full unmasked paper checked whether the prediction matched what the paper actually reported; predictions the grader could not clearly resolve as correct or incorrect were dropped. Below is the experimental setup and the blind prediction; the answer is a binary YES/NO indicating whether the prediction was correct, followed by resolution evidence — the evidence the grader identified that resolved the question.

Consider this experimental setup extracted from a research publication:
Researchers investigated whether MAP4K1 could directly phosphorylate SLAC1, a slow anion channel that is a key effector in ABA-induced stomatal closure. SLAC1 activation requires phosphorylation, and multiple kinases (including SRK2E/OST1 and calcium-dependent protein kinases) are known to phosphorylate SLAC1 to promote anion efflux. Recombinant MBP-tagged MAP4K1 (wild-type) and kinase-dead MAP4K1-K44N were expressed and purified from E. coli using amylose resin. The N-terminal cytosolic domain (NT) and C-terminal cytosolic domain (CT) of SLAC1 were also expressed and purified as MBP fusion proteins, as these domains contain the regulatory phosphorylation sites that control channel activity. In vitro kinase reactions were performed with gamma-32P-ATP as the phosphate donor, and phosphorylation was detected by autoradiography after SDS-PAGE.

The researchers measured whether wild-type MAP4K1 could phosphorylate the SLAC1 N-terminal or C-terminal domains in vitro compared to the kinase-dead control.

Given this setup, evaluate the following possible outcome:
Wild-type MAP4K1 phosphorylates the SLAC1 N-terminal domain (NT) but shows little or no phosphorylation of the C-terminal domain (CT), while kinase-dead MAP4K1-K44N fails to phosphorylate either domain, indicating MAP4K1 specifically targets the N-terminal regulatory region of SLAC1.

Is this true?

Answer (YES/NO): NO